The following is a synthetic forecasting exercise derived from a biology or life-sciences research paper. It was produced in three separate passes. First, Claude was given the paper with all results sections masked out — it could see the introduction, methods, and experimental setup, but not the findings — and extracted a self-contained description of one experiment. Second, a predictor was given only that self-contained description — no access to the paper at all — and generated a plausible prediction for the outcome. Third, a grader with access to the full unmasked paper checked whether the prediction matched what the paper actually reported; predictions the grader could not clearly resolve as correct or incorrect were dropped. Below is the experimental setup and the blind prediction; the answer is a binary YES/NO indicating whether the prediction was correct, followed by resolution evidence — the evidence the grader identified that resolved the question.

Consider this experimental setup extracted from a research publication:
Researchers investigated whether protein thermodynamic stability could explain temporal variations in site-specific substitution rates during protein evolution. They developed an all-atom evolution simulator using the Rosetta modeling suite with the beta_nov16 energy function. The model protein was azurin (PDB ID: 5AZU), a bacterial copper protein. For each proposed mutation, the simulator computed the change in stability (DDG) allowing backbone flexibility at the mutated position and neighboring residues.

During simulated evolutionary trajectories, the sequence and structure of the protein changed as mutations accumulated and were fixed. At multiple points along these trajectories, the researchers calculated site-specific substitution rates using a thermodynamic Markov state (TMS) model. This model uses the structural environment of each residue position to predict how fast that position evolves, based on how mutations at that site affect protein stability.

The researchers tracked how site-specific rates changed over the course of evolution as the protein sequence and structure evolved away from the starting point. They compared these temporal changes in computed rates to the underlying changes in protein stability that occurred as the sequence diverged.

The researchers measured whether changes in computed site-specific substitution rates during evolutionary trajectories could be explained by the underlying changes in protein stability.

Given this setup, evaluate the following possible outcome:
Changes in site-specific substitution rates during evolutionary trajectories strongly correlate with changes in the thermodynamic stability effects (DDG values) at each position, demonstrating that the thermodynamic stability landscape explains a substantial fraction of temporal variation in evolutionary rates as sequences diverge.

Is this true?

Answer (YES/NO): NO